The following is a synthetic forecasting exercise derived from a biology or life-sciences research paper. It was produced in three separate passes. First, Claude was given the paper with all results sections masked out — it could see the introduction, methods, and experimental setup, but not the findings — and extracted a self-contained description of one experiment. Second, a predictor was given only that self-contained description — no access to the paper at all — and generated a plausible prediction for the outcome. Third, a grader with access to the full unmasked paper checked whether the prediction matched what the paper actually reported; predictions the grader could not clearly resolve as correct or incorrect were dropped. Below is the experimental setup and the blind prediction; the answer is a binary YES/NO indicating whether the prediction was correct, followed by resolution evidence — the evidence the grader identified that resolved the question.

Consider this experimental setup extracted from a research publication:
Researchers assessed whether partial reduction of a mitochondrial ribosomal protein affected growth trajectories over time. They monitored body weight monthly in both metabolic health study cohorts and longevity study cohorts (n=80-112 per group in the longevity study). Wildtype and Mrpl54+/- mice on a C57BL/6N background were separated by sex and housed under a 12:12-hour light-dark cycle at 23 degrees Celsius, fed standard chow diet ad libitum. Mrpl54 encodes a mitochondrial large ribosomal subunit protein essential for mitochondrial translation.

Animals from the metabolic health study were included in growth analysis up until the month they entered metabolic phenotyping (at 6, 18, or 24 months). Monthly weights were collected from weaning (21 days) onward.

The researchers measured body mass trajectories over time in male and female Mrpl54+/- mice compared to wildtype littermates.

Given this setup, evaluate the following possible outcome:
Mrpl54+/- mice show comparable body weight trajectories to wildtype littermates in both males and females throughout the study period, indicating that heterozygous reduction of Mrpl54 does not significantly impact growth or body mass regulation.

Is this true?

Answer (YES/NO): YES